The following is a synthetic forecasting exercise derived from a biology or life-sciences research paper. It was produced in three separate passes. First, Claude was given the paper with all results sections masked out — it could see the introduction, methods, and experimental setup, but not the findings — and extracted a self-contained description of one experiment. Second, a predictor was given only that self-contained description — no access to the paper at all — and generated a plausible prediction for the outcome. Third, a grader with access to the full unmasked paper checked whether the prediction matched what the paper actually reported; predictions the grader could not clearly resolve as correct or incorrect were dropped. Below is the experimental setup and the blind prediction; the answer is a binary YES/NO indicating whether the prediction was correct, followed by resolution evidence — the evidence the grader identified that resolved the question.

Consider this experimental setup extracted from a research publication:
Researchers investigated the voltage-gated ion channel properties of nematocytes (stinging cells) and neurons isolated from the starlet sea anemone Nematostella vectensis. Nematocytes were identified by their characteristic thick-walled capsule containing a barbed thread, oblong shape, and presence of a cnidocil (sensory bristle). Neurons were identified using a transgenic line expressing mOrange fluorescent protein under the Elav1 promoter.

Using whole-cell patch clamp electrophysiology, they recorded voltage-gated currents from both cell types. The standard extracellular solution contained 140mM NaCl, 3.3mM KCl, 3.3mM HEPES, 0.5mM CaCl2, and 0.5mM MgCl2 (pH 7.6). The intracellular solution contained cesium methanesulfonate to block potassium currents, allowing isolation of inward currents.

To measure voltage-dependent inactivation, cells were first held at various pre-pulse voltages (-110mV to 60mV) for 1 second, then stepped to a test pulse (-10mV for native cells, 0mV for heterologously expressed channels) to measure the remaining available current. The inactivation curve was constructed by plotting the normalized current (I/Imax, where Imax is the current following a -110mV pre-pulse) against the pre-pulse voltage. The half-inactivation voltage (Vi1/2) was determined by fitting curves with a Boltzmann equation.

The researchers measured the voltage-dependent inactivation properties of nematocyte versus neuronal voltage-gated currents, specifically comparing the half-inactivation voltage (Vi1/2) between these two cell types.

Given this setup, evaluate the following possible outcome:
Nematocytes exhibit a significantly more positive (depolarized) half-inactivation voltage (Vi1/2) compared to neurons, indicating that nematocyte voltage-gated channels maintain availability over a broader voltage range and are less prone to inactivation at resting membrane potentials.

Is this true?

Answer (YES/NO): NO